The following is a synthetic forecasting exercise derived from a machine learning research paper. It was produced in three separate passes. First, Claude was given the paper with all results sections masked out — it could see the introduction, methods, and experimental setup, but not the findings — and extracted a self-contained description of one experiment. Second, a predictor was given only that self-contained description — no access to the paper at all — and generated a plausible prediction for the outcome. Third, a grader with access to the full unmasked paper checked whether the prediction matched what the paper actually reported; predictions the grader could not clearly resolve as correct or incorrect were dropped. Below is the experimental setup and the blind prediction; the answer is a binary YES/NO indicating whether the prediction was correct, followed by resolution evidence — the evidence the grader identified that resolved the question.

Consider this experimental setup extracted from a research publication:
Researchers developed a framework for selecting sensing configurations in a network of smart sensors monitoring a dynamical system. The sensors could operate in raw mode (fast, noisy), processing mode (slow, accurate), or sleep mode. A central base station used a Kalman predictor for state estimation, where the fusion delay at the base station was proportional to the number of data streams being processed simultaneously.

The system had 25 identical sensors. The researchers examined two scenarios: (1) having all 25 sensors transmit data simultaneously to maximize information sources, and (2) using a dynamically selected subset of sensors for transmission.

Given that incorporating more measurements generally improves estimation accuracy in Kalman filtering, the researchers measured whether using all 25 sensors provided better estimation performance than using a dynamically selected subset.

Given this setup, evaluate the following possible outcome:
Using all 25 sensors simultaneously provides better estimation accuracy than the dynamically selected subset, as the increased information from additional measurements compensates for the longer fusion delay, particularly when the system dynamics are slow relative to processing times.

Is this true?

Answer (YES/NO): NO